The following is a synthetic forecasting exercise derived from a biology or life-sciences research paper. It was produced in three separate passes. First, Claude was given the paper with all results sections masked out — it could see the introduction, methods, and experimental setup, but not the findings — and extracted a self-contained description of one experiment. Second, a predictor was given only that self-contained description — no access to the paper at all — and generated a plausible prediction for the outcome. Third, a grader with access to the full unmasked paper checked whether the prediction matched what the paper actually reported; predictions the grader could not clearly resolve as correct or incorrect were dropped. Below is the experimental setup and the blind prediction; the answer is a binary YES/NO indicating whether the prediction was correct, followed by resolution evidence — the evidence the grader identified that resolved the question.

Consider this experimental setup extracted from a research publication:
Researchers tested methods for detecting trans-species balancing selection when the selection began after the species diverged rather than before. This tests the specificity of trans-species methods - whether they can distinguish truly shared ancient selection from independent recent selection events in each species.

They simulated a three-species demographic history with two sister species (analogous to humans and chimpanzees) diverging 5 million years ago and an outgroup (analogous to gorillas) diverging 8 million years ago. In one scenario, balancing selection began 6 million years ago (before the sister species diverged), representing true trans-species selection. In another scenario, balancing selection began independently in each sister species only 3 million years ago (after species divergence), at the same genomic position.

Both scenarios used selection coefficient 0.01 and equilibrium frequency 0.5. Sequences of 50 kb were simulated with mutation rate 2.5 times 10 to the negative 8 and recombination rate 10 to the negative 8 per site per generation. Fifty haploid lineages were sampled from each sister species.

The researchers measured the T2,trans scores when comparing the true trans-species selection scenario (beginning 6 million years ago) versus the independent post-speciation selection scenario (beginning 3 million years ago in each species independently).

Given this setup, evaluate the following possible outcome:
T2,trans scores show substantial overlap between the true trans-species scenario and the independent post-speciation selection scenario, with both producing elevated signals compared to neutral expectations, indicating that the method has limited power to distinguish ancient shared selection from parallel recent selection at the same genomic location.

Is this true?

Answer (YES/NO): YES